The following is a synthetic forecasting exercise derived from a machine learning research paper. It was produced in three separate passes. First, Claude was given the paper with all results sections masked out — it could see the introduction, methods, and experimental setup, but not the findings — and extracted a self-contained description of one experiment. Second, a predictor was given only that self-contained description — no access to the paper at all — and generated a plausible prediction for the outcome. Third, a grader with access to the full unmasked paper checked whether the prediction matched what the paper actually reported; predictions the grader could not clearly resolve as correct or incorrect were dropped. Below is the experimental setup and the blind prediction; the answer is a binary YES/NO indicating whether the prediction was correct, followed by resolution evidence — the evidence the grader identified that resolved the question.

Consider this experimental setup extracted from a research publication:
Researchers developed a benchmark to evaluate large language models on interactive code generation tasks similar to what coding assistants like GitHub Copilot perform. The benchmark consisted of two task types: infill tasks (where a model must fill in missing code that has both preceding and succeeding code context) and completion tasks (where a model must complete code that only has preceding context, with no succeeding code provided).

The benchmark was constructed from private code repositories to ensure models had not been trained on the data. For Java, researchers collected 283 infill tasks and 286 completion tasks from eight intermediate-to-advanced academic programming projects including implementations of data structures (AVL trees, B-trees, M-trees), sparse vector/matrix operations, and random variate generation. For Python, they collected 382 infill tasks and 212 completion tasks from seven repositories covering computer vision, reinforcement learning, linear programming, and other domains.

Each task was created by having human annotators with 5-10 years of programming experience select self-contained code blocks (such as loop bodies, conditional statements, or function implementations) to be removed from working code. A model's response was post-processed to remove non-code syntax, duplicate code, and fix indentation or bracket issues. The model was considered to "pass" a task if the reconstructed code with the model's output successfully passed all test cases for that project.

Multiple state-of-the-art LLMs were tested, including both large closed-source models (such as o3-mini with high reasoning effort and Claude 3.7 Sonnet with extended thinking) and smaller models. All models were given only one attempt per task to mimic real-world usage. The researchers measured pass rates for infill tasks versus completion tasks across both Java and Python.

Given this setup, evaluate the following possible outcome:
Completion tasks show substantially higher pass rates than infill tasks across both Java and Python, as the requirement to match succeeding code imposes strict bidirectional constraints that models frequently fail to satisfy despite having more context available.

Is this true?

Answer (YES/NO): NO